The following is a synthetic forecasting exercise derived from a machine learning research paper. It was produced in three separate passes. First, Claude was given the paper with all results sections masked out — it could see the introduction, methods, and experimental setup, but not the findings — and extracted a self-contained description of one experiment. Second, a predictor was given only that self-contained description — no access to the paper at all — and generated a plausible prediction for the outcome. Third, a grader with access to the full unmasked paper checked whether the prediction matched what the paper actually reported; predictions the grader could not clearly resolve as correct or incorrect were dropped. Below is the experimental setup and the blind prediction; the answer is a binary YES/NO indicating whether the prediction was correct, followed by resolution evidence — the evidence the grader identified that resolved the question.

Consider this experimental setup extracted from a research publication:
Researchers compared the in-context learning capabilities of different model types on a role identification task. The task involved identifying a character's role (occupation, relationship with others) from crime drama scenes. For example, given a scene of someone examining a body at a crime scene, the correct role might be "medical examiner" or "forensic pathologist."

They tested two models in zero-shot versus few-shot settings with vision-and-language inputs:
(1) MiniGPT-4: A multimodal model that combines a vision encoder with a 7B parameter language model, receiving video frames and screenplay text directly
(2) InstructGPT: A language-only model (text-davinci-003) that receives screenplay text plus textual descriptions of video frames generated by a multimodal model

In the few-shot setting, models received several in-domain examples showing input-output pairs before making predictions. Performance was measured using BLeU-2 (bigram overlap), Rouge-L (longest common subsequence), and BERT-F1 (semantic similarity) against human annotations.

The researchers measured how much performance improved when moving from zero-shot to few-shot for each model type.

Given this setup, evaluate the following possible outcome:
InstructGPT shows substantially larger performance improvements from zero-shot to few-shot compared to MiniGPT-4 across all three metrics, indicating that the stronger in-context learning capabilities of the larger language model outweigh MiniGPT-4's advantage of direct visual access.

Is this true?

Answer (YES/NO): YES